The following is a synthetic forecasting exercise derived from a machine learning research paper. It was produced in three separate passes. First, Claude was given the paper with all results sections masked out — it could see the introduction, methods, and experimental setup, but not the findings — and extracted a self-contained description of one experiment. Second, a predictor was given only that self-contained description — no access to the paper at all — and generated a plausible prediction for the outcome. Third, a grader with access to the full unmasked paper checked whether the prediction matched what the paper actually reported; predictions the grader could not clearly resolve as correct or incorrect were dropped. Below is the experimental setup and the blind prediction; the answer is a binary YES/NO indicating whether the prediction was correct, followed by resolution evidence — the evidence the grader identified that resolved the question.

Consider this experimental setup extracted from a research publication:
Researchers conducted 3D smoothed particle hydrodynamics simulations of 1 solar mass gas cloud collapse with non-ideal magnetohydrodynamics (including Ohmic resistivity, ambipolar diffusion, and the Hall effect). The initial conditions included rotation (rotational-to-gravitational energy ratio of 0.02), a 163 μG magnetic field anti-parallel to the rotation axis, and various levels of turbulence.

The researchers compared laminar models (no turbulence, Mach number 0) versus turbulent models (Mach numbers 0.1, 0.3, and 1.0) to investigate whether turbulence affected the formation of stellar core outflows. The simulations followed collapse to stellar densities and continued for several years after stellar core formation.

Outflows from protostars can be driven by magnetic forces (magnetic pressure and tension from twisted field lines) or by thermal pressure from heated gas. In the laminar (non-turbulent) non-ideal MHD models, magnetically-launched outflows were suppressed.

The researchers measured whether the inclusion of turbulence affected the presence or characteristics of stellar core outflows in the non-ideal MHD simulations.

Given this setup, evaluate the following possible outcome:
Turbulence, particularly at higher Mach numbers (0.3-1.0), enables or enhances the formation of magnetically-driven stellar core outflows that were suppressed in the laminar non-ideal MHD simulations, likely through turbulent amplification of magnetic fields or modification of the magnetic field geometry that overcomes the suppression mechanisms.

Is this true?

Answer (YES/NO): NO